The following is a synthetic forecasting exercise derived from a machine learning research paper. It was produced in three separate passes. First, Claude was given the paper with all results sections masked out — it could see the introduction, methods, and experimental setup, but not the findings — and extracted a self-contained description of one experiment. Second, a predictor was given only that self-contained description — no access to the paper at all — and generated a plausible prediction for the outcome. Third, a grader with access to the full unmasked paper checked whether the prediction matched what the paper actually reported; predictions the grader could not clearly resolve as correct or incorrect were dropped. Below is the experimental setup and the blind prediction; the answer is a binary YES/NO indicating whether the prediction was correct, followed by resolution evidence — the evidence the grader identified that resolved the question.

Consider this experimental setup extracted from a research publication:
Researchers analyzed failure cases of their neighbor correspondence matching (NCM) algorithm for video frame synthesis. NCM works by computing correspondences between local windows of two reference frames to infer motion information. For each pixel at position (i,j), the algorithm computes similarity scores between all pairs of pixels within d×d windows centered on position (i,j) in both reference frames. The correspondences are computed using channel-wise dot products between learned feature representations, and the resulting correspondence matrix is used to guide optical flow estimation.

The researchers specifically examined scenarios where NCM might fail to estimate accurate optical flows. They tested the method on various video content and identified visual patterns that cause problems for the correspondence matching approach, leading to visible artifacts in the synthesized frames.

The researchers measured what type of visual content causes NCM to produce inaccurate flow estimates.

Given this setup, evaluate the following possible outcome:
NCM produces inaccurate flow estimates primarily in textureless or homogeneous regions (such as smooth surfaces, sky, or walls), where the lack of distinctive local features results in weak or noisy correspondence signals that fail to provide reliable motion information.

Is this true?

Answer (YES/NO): NO